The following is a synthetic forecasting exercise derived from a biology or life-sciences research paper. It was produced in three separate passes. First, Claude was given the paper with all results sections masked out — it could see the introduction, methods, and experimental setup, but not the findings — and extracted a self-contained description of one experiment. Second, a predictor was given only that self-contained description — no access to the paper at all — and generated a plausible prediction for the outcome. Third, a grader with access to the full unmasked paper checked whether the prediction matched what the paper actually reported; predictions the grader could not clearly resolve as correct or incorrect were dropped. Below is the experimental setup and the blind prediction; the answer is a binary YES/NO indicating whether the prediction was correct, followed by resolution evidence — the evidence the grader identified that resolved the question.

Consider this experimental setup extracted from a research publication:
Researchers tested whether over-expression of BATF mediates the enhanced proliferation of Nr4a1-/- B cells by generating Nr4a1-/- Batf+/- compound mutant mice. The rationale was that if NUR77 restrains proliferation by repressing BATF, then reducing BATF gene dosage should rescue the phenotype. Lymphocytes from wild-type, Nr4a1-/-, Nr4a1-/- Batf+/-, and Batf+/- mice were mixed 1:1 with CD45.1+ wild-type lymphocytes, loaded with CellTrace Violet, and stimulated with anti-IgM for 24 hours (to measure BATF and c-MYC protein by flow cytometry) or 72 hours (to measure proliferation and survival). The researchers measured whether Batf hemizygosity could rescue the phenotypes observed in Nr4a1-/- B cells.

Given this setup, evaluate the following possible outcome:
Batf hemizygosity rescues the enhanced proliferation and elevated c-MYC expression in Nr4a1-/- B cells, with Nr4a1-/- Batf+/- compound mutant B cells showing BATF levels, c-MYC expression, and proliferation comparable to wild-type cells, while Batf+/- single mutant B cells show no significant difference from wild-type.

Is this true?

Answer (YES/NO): NO